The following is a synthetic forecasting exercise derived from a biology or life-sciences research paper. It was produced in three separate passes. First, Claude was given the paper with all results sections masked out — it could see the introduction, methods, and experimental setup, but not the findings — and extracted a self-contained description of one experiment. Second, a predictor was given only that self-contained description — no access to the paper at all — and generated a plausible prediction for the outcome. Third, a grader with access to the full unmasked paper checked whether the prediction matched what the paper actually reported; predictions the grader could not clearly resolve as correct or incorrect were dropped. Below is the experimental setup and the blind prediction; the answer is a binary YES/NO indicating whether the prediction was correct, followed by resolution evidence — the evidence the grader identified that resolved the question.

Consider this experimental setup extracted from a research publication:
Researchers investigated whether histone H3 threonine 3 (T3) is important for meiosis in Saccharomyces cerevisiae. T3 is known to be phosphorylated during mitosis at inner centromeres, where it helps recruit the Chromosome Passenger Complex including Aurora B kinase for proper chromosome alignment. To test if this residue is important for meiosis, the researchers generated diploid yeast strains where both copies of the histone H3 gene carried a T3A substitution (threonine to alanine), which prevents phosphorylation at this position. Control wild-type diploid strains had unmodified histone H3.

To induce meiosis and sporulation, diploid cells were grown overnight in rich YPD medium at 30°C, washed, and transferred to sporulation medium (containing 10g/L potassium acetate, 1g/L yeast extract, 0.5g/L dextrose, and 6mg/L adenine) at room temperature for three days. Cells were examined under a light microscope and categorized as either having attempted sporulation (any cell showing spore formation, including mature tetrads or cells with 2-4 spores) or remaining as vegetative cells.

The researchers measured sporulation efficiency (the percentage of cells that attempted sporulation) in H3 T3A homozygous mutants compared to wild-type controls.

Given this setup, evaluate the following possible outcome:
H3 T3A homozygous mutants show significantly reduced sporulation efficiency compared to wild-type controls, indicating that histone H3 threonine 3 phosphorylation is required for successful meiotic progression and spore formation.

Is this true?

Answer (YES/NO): YES